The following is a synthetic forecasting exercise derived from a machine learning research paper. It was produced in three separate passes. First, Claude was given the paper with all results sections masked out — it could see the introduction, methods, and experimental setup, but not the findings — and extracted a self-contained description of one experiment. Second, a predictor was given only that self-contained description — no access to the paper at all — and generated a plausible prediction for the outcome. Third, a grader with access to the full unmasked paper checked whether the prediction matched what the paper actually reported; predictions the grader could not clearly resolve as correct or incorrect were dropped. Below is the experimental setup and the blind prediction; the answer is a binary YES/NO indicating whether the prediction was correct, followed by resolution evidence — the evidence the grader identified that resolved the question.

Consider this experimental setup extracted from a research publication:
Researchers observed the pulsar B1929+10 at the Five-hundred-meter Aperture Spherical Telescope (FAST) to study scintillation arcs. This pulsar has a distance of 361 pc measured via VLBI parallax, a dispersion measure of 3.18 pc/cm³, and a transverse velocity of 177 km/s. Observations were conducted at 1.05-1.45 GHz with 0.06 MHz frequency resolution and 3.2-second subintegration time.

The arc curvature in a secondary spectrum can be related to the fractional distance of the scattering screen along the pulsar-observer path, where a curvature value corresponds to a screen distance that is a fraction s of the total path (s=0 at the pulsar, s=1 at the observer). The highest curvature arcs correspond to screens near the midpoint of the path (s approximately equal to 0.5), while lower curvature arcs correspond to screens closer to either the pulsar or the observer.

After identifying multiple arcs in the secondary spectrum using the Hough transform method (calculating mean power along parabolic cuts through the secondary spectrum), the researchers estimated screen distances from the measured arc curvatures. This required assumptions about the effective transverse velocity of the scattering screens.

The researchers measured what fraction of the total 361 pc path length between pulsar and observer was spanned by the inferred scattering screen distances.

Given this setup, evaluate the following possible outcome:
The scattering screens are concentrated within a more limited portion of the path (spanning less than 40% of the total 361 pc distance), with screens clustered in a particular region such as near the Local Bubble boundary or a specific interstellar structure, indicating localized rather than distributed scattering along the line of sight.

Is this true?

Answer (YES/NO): NO